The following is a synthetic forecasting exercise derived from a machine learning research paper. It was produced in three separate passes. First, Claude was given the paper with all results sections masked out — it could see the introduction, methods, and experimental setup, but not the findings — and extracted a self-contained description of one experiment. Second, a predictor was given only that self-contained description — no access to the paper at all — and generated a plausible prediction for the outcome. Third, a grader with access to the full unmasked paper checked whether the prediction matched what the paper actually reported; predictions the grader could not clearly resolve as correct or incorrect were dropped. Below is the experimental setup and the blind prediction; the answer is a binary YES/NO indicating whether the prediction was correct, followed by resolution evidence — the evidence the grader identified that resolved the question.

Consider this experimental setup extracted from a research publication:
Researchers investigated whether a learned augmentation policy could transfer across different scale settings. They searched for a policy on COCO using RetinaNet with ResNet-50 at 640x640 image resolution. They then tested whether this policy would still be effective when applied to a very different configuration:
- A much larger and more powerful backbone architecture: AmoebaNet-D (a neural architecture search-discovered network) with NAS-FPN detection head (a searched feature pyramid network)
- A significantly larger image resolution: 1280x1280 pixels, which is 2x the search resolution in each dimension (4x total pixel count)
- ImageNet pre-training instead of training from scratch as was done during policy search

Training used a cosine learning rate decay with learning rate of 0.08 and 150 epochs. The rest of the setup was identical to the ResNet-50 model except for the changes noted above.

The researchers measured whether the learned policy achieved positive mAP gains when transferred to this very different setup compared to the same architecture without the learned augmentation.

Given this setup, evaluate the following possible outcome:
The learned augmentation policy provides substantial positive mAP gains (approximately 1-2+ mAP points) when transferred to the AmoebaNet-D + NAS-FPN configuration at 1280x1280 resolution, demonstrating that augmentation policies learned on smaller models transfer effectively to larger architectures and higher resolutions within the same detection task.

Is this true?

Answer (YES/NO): YES